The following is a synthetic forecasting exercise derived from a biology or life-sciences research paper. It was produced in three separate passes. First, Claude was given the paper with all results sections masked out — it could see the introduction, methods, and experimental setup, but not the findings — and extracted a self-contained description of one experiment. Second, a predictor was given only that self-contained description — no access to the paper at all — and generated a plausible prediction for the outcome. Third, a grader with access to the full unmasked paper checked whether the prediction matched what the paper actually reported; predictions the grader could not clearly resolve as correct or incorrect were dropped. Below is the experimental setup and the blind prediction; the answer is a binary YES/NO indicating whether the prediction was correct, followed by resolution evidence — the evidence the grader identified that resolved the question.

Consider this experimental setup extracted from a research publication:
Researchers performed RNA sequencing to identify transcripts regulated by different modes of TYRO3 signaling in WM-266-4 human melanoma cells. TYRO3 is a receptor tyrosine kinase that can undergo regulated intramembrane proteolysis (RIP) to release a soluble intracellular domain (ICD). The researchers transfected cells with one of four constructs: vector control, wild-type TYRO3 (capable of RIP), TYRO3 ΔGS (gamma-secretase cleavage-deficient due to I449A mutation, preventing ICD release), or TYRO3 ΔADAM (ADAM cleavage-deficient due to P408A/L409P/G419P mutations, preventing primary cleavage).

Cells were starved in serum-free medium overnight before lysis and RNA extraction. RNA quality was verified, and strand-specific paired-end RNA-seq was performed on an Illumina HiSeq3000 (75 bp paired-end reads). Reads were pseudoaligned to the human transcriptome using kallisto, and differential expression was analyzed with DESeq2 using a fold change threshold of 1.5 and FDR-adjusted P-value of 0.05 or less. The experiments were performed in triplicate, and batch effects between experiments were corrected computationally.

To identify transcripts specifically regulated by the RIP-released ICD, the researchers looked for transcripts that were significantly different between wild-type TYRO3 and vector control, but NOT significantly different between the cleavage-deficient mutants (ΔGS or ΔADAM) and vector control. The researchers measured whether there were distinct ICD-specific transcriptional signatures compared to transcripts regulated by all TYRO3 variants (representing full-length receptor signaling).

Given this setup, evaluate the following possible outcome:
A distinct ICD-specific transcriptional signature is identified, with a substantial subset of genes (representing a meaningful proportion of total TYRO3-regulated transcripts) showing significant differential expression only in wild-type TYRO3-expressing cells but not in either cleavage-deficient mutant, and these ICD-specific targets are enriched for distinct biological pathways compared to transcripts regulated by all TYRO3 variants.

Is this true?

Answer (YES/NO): YES